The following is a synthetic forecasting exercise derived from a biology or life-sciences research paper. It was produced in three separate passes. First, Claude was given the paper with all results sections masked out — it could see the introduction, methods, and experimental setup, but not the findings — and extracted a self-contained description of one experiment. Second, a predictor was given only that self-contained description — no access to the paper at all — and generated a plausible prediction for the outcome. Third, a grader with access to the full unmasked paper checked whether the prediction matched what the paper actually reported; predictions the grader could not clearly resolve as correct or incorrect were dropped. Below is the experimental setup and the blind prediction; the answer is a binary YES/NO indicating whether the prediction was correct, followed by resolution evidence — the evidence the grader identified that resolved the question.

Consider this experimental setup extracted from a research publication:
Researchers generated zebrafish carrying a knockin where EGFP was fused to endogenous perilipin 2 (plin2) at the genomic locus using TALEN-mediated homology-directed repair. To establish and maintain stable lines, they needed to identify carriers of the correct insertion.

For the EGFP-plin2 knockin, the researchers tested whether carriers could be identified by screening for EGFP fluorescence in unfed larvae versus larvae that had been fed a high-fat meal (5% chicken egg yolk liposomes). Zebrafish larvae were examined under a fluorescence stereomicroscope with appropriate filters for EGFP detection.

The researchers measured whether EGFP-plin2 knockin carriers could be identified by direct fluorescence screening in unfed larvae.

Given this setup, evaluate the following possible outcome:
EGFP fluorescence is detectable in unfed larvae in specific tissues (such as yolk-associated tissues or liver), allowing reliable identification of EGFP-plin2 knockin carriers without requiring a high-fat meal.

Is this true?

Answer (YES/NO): NO